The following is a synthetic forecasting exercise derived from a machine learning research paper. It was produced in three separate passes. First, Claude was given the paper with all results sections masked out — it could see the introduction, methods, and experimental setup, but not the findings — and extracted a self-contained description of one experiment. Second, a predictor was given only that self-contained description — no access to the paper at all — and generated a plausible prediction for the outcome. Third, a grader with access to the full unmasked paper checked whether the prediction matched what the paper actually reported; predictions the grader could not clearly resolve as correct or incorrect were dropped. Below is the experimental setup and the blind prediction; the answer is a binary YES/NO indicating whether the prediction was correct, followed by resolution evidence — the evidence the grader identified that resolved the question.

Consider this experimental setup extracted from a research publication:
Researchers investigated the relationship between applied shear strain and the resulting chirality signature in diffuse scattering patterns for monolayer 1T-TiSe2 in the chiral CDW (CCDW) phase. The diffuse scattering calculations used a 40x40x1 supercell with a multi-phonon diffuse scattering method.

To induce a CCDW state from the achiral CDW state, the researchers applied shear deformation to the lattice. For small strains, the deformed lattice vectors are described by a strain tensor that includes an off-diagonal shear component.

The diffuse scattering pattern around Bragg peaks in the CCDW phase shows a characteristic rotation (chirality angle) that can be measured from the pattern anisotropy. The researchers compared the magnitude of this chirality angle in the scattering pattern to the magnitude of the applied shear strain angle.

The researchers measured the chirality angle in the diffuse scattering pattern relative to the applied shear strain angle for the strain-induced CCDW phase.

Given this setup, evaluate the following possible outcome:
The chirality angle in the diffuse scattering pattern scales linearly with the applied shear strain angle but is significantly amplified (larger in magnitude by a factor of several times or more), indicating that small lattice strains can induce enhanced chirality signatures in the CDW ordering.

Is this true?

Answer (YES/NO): YES